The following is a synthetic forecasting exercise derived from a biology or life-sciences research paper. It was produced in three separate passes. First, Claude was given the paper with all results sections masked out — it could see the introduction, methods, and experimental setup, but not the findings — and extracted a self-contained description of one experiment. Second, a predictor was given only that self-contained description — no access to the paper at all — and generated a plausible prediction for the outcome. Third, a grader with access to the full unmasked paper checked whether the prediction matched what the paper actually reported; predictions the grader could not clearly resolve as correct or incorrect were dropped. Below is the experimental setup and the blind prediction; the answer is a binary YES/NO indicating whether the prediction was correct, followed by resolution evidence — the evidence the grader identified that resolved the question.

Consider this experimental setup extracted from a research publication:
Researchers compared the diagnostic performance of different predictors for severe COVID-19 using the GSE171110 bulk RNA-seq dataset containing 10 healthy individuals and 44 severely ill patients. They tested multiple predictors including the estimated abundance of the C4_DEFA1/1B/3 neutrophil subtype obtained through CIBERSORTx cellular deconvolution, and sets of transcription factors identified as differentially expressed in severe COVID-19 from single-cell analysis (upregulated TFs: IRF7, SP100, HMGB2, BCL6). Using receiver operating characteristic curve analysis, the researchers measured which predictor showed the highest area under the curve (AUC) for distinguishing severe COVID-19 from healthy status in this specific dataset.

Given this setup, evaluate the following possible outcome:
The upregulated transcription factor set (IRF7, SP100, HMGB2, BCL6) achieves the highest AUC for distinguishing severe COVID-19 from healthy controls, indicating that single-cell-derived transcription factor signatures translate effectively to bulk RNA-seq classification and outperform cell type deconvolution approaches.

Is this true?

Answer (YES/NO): YES